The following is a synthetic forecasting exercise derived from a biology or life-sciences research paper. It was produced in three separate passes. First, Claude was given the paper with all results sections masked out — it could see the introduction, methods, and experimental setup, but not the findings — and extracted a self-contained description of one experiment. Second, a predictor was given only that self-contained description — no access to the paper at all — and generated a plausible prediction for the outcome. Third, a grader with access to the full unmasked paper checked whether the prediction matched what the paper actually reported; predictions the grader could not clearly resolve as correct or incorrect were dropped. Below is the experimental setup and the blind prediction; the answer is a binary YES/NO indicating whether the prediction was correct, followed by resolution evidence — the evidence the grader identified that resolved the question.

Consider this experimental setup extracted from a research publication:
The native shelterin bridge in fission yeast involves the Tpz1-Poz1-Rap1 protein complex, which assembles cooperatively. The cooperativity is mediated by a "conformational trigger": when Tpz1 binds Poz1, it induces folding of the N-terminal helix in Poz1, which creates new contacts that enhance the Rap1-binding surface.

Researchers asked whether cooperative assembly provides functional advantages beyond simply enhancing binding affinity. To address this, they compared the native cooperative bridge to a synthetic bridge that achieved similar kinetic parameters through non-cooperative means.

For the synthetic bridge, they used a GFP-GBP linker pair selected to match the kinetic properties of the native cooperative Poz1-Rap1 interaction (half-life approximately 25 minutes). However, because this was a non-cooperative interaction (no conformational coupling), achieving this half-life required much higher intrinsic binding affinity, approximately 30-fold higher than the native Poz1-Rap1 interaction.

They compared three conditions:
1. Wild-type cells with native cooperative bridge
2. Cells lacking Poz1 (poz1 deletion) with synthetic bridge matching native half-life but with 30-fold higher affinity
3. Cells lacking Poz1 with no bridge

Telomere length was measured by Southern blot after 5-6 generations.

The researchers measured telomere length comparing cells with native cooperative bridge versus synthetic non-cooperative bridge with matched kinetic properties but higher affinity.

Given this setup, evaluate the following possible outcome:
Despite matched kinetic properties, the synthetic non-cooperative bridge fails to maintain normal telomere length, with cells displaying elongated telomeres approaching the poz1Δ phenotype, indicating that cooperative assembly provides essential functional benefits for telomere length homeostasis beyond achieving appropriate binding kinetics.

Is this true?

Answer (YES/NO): NO